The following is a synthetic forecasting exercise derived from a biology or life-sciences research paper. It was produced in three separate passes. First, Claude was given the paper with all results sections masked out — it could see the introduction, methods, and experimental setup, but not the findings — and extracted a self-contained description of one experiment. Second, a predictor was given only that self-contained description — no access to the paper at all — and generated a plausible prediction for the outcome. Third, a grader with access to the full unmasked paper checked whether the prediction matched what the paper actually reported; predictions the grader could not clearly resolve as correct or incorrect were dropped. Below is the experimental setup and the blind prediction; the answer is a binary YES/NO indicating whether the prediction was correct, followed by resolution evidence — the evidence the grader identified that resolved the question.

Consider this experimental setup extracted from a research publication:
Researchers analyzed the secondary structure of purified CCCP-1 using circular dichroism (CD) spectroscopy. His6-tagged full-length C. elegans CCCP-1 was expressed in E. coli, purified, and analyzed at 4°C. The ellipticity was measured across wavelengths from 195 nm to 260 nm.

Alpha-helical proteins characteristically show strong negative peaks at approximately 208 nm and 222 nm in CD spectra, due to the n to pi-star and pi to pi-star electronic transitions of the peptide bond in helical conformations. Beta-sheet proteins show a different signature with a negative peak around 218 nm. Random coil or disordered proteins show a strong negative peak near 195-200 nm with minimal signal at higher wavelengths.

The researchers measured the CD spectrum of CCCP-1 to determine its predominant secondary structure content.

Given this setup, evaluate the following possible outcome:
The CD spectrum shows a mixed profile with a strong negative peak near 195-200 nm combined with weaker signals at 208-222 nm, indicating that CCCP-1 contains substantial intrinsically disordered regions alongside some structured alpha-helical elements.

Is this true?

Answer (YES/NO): NO